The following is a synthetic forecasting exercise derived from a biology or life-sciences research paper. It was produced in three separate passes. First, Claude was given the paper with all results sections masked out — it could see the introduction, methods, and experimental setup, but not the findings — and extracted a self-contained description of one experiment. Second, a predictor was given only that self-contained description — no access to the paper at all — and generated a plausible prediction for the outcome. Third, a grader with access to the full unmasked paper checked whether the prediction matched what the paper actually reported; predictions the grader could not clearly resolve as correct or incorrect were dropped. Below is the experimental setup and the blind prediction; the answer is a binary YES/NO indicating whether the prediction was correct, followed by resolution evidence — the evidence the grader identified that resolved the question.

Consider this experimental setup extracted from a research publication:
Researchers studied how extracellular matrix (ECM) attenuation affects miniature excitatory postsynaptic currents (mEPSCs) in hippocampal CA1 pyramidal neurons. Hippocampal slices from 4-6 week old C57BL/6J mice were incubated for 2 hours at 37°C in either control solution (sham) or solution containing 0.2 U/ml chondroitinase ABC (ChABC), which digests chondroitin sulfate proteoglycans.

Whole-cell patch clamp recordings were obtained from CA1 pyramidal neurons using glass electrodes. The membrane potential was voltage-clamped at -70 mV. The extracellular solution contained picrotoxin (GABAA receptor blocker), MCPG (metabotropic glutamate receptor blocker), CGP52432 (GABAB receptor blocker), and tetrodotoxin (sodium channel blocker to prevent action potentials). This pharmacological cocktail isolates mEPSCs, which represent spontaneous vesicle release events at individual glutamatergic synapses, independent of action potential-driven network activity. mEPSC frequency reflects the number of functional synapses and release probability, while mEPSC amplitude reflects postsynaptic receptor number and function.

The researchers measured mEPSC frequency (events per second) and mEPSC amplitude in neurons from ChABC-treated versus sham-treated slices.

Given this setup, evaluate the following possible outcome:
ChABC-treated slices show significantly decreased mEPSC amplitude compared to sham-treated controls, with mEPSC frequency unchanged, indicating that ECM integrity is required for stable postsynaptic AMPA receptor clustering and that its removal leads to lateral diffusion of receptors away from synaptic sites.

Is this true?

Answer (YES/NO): NO